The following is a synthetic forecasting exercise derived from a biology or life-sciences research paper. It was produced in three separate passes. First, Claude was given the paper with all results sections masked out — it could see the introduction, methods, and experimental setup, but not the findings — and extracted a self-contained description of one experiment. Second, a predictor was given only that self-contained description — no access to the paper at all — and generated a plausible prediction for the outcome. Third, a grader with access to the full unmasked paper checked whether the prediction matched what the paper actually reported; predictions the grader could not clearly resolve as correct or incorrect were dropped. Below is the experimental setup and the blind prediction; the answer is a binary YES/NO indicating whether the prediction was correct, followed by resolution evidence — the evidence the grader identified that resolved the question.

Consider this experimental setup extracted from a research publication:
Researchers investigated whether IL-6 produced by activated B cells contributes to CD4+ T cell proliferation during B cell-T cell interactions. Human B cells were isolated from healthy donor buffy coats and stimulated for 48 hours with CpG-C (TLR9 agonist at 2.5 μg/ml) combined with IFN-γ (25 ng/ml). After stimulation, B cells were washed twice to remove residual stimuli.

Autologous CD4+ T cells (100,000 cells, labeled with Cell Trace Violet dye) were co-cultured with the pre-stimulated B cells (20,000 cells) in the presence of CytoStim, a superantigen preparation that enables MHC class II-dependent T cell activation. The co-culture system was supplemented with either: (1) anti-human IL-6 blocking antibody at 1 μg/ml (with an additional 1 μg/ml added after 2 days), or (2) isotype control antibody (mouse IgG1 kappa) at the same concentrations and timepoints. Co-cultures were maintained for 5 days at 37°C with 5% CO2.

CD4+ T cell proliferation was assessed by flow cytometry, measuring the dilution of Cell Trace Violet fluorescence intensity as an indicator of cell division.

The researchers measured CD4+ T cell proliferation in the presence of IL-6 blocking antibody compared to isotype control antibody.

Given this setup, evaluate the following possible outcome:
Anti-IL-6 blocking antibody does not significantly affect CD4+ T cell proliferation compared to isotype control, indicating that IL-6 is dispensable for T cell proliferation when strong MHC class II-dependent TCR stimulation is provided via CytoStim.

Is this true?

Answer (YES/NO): NO